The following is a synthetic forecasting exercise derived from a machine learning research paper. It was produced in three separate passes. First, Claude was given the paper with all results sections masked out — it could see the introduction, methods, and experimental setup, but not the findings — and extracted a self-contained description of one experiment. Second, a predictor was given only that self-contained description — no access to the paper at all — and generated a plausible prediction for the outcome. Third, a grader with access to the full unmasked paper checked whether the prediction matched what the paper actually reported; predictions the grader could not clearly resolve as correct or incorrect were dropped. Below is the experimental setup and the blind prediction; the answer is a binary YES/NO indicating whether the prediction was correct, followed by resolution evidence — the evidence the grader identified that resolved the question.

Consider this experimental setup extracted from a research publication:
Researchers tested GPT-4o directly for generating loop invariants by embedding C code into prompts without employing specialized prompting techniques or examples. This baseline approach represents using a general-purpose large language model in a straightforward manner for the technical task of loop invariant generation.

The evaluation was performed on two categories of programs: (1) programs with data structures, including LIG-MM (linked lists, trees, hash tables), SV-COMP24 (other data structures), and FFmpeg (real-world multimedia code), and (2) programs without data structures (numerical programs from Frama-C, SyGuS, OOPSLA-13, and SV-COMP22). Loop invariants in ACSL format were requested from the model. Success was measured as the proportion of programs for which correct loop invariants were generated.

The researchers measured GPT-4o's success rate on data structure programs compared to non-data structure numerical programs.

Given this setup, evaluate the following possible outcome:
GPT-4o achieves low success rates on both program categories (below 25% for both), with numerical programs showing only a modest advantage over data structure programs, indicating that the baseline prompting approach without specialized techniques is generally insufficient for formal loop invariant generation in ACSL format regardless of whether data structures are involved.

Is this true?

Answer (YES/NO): NO